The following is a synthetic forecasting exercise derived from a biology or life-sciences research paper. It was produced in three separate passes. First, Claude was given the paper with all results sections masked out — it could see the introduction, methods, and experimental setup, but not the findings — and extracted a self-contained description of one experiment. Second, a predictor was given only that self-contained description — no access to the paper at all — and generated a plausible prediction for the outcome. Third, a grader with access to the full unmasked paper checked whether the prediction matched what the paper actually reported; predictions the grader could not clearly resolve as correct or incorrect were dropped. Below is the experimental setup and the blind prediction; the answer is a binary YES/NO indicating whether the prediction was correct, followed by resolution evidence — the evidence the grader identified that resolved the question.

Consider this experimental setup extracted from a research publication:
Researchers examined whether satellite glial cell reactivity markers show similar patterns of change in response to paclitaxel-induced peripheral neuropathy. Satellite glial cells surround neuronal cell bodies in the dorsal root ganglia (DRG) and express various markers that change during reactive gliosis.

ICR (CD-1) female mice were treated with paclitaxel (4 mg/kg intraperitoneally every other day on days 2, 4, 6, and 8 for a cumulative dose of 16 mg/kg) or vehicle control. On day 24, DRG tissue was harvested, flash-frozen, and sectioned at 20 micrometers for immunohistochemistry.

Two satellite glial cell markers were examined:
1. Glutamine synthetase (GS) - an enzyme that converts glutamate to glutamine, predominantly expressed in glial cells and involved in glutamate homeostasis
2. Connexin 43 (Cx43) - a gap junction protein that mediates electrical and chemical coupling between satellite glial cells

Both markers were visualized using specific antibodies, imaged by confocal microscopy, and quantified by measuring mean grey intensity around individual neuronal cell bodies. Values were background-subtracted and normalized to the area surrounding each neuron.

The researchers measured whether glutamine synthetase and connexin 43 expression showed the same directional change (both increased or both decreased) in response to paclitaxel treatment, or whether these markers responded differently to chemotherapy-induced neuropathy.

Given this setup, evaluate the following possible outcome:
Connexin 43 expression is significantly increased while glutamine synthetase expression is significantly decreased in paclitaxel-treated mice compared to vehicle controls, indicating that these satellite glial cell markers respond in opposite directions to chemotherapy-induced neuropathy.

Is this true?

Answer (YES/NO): NO